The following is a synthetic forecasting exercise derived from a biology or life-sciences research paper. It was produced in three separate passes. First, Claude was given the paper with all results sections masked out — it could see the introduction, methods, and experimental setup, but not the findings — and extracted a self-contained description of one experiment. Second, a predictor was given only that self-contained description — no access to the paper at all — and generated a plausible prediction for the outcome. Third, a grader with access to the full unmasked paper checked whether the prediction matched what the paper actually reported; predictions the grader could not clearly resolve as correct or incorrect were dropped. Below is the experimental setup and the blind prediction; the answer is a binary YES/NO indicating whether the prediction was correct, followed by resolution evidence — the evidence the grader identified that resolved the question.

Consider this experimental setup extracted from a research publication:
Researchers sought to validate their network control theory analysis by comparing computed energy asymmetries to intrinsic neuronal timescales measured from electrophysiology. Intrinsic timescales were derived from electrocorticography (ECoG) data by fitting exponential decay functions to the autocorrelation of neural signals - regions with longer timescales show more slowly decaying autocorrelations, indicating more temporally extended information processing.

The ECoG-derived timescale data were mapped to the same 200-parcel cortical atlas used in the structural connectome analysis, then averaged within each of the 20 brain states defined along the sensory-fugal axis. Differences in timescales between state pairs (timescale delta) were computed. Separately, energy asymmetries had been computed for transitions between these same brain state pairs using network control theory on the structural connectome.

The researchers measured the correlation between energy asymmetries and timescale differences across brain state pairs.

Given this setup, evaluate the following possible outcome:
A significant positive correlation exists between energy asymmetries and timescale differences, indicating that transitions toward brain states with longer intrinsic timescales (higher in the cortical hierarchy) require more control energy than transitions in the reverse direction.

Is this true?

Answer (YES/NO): NO